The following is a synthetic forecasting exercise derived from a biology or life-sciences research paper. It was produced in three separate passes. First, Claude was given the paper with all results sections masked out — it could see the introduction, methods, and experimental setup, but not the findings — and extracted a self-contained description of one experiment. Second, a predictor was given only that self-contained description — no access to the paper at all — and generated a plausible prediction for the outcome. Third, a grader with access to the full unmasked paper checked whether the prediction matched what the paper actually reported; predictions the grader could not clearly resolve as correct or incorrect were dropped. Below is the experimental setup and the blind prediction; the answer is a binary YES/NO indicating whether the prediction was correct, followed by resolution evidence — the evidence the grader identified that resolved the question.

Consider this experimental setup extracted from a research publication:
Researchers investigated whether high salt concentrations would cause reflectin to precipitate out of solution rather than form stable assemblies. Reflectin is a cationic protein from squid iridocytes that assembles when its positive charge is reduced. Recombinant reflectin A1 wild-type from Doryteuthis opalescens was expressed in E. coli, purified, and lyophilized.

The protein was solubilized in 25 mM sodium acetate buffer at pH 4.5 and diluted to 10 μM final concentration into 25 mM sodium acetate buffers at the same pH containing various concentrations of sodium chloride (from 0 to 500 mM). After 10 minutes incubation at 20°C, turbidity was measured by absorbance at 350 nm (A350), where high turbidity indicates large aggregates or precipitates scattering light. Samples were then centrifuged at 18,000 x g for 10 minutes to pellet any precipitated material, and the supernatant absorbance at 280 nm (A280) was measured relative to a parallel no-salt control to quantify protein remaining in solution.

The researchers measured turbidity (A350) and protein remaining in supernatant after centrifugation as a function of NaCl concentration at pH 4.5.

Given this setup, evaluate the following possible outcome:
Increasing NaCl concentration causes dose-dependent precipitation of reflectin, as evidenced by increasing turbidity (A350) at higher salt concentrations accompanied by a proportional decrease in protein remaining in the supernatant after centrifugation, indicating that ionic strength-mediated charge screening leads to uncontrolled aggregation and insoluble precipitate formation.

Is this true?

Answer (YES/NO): NO